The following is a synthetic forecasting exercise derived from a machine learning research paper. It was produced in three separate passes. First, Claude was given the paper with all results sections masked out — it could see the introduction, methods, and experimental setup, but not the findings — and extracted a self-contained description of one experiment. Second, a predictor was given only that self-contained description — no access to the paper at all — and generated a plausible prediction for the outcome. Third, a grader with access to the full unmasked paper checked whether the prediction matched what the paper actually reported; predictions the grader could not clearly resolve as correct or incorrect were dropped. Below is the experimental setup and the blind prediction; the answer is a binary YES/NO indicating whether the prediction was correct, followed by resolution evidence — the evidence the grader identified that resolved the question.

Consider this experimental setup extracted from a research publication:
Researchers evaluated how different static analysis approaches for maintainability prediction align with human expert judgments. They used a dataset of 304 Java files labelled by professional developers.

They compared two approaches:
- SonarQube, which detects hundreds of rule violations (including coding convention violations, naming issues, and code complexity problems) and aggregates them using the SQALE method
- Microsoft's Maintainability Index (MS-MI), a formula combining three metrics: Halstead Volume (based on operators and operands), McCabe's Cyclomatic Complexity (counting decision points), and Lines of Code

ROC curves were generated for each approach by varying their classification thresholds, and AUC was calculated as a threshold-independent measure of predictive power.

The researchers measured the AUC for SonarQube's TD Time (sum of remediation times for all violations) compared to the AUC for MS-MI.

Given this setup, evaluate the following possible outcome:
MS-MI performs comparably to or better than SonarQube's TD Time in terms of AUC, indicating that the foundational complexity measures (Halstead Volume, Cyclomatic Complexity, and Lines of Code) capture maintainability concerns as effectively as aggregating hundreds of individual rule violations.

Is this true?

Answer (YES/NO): YES